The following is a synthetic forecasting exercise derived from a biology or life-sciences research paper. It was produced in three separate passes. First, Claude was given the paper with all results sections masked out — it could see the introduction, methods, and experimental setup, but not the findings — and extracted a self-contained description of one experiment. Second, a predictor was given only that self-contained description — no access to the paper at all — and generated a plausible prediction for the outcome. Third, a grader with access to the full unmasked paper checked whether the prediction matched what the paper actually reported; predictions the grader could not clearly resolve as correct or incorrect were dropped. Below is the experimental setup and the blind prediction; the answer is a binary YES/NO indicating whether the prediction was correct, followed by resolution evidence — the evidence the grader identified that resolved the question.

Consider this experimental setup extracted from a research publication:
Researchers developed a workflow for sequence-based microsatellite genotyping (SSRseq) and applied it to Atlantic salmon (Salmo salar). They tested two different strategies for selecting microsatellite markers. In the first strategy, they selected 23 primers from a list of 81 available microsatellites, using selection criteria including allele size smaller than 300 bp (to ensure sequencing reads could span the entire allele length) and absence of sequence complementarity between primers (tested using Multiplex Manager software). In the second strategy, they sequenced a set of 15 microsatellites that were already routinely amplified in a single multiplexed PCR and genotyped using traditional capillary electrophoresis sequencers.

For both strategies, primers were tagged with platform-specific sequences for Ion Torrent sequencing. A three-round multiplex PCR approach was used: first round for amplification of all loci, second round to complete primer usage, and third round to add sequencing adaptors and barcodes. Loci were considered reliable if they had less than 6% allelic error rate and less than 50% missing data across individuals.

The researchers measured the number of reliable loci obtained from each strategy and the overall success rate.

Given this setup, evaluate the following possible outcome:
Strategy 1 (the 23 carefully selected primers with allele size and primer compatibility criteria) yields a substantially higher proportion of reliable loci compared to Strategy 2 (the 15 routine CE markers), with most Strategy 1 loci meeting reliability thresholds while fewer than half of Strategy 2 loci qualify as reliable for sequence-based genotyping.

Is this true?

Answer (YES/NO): NO